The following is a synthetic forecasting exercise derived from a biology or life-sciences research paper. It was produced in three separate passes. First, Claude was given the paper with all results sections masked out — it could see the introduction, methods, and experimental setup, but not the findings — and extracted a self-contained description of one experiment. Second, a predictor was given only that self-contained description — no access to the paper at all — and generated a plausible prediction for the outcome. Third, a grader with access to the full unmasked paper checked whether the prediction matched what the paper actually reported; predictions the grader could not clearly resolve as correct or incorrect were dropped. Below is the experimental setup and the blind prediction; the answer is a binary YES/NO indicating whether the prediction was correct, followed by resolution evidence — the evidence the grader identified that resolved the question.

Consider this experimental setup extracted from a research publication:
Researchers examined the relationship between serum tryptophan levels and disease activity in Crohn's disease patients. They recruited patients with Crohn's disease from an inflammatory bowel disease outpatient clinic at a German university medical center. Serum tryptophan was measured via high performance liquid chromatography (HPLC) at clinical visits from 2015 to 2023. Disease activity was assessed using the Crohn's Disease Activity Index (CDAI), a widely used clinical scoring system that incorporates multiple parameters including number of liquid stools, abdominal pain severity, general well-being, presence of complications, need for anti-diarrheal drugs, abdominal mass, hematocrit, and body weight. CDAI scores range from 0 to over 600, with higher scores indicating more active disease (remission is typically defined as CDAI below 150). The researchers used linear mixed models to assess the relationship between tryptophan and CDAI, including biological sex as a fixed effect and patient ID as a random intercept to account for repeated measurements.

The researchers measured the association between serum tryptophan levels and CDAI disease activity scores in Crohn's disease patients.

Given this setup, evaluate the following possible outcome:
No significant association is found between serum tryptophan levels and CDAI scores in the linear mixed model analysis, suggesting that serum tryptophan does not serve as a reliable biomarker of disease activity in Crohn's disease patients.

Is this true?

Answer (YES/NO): NO